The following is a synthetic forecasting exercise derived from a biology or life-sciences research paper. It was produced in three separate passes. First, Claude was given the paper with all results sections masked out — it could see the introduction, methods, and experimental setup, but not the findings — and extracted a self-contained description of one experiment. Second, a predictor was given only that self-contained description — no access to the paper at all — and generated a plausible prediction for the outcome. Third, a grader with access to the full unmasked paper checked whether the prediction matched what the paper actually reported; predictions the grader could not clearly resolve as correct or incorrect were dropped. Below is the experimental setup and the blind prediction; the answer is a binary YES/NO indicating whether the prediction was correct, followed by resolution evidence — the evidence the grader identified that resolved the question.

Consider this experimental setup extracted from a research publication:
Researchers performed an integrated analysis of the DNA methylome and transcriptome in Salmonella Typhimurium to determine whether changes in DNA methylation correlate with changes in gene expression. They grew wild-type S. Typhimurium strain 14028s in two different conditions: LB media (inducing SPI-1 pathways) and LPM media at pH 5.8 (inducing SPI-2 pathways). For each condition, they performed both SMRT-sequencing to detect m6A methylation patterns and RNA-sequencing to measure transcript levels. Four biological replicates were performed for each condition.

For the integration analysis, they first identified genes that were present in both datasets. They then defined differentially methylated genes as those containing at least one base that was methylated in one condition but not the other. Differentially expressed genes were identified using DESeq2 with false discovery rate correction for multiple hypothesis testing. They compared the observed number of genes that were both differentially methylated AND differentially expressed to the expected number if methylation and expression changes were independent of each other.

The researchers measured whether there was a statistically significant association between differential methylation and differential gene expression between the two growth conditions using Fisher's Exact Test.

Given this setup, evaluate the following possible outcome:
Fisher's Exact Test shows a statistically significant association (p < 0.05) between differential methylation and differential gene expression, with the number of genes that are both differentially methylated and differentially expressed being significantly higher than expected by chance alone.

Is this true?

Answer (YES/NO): NO